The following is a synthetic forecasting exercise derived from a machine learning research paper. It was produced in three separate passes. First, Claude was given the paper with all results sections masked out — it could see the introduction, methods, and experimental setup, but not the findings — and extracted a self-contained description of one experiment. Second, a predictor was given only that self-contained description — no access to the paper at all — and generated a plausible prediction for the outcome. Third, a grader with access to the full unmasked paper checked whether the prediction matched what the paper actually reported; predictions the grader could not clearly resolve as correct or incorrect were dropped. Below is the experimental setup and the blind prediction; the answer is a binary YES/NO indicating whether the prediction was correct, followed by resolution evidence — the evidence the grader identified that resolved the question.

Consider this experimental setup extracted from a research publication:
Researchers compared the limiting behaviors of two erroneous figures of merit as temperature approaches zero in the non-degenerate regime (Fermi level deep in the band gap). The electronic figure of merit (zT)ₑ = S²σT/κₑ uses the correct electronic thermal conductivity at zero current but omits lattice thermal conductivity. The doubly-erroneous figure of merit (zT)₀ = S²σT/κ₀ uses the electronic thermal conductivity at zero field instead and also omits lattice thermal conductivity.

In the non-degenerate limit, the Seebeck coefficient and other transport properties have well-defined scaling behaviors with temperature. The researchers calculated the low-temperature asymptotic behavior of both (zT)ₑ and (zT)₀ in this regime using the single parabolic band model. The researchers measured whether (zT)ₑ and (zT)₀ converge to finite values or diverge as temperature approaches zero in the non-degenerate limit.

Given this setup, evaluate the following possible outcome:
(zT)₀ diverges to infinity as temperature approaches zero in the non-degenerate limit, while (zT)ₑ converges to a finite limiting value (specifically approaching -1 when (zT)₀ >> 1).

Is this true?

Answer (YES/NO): NO